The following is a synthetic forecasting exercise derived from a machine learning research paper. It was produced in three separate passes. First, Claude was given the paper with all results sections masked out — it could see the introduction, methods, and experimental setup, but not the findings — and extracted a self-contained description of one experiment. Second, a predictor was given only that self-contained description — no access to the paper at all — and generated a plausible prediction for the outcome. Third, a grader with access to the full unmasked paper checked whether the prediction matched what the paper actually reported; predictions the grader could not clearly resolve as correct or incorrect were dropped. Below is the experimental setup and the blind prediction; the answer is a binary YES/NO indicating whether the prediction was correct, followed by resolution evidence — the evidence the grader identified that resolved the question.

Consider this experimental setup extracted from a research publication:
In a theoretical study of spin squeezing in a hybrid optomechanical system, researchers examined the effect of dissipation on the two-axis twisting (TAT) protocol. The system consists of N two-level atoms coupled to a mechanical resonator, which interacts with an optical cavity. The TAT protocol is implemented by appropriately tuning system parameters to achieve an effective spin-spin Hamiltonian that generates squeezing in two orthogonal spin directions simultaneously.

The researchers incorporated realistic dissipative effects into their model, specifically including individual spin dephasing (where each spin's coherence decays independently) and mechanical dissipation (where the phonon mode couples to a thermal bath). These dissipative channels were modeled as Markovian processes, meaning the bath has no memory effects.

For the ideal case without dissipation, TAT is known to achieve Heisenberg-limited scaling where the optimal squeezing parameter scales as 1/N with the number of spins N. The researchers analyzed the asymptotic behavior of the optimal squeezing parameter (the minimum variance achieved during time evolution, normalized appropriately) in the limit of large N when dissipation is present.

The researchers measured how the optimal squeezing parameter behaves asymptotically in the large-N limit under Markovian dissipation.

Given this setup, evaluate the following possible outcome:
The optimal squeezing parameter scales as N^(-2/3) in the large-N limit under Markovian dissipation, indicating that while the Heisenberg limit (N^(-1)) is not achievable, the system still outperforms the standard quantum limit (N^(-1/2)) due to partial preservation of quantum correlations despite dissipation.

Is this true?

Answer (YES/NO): NO